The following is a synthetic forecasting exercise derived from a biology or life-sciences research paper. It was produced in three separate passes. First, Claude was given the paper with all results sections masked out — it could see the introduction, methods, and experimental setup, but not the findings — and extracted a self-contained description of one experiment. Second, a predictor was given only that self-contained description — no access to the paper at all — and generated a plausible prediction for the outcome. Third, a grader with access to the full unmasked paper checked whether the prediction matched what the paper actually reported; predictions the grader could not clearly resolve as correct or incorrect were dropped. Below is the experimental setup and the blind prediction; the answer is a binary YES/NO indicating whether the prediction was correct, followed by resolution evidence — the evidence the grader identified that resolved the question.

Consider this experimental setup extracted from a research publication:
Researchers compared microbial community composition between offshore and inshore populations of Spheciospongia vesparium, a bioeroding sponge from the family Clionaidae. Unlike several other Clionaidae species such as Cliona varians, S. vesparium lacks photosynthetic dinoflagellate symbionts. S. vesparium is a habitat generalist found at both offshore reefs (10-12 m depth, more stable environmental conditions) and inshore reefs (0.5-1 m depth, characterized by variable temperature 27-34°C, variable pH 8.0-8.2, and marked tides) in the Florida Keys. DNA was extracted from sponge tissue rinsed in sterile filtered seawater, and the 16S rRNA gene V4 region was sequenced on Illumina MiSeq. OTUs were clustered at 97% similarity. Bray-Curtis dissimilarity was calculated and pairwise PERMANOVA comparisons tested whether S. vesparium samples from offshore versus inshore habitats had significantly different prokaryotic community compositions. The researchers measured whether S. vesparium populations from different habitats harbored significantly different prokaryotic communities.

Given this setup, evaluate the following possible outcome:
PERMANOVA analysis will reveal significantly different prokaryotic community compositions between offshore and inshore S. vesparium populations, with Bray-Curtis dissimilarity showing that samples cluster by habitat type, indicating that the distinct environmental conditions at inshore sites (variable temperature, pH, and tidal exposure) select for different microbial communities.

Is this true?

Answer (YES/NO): YES